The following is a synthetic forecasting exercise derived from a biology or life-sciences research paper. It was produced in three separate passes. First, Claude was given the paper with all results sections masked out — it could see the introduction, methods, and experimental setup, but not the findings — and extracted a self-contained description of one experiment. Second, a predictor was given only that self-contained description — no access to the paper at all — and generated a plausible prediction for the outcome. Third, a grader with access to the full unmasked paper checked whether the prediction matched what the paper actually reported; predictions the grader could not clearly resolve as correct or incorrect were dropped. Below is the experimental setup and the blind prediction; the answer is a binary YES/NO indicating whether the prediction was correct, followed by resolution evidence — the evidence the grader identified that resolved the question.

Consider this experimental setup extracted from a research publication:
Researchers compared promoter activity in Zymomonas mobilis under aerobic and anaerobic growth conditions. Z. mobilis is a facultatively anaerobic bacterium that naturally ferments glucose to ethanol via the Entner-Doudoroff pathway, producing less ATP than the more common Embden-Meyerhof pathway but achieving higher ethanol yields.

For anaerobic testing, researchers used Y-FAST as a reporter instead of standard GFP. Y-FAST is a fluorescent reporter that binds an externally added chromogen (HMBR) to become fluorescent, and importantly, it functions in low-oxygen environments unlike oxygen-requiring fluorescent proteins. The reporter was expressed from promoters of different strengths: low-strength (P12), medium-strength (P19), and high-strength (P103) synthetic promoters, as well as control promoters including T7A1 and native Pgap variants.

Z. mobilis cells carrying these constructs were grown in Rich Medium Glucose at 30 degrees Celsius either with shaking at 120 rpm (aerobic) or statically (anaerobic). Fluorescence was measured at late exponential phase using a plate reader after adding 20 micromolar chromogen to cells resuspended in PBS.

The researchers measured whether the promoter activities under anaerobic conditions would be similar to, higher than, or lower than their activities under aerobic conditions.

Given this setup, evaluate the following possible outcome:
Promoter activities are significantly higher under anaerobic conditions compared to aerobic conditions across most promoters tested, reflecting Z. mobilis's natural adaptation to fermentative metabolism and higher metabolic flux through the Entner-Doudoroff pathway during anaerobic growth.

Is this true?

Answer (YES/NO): NO